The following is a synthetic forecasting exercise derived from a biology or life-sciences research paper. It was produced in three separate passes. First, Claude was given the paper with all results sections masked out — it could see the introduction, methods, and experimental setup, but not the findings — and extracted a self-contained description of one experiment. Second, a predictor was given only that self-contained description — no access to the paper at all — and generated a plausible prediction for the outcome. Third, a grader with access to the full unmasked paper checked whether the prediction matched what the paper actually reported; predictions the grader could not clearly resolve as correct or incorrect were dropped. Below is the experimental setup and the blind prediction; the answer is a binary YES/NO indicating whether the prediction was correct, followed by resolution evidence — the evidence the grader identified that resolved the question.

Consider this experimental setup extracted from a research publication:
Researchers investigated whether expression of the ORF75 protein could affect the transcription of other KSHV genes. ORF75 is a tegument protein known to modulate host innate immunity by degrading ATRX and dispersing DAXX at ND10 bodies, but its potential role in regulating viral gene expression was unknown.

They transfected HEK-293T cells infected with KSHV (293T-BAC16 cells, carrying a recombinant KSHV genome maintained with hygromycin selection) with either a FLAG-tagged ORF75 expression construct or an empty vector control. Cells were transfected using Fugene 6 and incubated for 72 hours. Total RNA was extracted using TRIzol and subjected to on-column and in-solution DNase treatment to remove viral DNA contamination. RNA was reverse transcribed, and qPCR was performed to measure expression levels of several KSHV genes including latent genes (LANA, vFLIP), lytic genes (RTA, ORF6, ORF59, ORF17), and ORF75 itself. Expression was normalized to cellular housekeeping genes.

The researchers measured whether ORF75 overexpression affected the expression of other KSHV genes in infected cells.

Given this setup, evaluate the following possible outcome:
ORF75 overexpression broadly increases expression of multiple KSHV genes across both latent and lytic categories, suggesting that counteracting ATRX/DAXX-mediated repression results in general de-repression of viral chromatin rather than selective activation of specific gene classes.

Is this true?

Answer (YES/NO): NO